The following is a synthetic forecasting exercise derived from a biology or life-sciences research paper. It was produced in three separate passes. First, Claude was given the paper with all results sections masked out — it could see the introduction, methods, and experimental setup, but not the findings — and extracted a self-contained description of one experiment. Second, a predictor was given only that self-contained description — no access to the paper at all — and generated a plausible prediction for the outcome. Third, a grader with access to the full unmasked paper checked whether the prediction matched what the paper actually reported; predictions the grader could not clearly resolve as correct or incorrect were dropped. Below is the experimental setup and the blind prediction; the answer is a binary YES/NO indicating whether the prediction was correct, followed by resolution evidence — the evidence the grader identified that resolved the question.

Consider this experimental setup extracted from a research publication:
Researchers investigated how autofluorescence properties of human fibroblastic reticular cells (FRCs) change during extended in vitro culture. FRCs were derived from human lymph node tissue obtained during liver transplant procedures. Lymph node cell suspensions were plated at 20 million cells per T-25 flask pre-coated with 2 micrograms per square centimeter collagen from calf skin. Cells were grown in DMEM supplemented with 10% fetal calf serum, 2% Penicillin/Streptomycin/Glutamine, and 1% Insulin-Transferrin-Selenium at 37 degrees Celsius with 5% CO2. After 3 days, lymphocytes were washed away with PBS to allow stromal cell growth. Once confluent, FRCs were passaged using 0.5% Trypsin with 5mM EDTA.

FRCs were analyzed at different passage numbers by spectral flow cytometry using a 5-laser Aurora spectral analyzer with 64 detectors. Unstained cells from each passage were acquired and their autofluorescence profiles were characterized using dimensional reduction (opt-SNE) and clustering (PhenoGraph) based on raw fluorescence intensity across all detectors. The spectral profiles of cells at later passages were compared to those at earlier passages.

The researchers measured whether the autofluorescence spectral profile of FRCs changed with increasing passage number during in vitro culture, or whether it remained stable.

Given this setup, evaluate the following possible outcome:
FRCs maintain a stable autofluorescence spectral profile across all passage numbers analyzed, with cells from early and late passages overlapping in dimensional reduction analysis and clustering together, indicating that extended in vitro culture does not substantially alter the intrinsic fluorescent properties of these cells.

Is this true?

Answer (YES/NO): NO